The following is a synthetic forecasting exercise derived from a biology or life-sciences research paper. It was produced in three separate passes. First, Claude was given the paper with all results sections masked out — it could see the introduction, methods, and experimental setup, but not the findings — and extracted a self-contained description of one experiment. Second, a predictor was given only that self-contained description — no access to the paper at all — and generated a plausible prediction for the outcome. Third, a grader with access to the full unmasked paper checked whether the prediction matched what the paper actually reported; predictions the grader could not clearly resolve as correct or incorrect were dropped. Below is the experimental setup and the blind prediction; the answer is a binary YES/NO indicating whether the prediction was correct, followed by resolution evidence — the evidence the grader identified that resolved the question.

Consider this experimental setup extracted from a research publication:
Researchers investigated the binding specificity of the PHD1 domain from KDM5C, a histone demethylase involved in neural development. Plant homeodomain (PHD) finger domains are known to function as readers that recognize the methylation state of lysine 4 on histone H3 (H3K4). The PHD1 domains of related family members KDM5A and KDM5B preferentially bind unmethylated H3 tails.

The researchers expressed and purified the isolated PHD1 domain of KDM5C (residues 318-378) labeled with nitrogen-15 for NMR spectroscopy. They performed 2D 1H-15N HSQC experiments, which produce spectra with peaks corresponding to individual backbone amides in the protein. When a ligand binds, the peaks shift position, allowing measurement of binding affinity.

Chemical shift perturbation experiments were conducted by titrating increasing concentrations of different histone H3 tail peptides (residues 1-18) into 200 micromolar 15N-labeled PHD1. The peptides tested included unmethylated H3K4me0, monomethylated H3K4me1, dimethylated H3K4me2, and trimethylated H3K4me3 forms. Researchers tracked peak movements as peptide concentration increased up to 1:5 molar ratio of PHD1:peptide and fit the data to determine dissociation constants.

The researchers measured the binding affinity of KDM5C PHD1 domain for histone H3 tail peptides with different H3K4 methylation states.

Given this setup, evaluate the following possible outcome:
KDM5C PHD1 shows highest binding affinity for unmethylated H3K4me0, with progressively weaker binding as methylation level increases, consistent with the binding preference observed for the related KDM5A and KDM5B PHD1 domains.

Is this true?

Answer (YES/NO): YES